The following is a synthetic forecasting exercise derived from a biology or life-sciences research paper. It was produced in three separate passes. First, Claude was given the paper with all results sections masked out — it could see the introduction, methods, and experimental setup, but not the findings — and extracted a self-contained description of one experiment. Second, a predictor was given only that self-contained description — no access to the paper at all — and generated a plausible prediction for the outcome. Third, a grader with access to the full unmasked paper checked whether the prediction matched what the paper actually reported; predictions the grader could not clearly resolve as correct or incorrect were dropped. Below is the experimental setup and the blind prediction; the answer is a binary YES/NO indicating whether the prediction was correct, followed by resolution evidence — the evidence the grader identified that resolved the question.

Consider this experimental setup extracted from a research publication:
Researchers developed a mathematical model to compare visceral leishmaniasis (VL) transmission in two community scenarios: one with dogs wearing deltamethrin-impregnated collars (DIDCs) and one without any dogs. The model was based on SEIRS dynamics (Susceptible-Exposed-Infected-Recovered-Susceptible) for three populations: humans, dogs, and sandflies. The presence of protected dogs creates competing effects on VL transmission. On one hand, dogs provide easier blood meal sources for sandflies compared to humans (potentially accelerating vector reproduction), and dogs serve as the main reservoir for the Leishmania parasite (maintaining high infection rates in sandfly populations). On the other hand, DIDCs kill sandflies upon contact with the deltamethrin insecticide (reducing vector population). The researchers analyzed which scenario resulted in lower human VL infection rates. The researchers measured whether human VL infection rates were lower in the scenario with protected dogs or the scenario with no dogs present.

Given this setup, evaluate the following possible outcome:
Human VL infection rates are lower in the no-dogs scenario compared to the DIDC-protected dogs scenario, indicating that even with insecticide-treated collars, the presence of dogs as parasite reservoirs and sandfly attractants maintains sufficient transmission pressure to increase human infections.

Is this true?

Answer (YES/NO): NO